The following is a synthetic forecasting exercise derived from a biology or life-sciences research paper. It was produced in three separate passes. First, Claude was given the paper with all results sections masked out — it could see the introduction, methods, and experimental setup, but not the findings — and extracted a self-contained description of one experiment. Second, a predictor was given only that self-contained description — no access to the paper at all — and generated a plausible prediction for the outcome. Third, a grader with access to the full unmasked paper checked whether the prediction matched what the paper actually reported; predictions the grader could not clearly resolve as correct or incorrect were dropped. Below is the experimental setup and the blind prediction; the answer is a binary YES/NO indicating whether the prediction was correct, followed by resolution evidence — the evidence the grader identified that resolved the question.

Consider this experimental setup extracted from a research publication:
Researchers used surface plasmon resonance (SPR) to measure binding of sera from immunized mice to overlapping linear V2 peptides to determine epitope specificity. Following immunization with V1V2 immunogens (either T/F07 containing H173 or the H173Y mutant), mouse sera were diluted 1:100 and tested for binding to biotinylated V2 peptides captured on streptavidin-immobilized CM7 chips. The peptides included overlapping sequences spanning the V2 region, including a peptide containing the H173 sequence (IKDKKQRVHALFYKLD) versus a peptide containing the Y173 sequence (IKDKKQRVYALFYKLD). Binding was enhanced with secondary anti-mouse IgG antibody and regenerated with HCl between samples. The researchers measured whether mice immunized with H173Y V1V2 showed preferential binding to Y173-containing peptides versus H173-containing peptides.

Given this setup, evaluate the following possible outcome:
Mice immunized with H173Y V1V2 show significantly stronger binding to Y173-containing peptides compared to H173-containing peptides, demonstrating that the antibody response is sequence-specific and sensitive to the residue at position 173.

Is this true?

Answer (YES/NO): NO